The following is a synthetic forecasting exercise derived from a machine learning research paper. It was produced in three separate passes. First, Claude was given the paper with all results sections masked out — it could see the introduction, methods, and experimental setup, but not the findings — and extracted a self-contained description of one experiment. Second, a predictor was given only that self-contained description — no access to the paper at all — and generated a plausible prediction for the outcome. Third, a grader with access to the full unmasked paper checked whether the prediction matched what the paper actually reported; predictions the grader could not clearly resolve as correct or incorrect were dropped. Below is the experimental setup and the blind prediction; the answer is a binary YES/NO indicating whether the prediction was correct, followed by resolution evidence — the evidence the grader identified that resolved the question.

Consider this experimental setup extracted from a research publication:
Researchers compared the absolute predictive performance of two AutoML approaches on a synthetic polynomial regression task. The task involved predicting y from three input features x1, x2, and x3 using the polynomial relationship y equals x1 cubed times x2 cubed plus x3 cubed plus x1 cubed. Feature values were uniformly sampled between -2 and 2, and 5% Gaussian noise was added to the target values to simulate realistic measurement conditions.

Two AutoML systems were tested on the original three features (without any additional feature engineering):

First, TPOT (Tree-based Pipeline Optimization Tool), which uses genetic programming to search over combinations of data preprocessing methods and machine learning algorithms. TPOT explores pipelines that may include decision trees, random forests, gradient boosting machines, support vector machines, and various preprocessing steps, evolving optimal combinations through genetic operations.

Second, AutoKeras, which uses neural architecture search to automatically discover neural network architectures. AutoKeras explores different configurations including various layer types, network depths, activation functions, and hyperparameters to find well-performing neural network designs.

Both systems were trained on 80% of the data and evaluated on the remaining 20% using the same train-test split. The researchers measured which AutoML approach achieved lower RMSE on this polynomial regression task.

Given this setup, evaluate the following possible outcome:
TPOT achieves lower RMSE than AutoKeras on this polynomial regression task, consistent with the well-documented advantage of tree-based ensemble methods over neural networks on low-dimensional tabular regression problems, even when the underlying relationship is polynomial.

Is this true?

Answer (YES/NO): NO